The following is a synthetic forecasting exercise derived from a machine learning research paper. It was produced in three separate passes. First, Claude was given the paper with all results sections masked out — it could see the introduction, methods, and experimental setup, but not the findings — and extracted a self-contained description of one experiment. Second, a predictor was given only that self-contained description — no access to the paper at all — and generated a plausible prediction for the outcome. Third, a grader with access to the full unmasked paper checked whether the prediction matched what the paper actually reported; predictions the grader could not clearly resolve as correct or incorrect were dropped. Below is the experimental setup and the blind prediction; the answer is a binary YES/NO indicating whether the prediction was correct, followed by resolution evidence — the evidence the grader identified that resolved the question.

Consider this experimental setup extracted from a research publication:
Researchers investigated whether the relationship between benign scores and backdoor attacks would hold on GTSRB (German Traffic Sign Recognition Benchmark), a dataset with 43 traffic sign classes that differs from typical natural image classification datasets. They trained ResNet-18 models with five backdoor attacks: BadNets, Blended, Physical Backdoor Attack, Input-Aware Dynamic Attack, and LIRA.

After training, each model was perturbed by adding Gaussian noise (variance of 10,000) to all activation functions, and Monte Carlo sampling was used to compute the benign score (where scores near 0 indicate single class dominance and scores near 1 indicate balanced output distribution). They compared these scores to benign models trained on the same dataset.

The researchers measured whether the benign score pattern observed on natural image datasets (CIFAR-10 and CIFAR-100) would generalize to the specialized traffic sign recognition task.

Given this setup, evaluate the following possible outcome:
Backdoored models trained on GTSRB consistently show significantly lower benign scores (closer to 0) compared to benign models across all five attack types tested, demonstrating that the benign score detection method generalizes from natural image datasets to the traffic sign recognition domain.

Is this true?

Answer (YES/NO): YES